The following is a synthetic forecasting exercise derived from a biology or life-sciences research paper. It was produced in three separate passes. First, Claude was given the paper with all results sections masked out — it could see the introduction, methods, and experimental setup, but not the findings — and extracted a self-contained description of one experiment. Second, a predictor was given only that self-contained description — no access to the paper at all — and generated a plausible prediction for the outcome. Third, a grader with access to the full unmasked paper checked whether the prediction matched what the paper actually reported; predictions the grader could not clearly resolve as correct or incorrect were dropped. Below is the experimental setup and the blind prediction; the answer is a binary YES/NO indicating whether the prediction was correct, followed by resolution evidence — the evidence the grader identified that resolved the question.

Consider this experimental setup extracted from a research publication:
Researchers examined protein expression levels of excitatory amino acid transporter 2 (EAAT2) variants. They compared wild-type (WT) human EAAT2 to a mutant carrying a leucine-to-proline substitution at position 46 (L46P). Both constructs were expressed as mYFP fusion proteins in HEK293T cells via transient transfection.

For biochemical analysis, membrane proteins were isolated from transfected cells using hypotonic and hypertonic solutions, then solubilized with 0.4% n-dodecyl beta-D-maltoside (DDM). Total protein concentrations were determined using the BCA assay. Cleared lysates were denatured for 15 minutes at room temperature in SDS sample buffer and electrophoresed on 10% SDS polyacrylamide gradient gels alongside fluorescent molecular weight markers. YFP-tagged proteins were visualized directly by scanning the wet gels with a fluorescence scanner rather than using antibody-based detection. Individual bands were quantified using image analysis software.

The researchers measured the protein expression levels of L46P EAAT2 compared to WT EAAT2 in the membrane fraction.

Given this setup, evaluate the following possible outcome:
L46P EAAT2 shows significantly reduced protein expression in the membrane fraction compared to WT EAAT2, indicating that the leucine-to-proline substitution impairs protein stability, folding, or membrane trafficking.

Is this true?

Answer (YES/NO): NO